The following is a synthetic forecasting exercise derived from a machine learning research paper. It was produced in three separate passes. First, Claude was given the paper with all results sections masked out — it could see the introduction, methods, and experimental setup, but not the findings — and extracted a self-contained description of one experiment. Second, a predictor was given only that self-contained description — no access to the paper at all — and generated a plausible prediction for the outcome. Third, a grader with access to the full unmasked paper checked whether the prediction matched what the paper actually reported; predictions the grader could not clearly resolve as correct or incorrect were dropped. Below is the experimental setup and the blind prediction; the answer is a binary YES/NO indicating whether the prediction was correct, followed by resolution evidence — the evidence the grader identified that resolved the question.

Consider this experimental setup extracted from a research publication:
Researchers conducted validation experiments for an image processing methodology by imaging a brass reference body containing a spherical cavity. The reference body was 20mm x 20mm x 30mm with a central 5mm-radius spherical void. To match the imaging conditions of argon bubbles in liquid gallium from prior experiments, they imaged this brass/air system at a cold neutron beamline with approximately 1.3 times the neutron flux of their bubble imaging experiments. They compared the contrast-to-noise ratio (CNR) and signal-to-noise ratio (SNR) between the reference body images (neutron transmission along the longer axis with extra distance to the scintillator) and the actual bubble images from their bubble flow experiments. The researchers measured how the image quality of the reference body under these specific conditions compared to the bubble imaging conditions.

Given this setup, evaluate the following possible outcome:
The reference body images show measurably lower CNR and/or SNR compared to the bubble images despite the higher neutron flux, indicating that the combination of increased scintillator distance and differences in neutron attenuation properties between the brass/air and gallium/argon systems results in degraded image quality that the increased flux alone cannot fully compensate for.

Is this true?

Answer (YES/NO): YES